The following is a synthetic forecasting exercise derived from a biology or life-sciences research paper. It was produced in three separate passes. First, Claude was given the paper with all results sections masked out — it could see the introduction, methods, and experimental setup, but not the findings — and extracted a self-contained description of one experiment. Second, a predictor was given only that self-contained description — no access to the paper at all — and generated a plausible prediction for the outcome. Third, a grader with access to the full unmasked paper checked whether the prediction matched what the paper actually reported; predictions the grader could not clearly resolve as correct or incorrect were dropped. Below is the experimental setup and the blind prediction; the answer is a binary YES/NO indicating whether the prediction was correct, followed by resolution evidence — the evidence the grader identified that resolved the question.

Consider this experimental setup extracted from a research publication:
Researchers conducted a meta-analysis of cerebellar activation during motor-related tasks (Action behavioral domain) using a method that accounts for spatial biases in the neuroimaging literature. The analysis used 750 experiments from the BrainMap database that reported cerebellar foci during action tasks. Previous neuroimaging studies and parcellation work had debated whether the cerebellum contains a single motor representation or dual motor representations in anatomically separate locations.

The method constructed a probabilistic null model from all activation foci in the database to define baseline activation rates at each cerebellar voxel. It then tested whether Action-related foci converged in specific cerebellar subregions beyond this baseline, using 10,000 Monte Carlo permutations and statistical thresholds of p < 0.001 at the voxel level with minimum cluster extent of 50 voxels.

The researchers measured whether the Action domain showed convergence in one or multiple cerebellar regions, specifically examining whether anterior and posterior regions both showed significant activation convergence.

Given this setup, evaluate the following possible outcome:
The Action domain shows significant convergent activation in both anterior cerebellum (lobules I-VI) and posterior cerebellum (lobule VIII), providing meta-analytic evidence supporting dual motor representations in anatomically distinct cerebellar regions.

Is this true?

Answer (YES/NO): YES